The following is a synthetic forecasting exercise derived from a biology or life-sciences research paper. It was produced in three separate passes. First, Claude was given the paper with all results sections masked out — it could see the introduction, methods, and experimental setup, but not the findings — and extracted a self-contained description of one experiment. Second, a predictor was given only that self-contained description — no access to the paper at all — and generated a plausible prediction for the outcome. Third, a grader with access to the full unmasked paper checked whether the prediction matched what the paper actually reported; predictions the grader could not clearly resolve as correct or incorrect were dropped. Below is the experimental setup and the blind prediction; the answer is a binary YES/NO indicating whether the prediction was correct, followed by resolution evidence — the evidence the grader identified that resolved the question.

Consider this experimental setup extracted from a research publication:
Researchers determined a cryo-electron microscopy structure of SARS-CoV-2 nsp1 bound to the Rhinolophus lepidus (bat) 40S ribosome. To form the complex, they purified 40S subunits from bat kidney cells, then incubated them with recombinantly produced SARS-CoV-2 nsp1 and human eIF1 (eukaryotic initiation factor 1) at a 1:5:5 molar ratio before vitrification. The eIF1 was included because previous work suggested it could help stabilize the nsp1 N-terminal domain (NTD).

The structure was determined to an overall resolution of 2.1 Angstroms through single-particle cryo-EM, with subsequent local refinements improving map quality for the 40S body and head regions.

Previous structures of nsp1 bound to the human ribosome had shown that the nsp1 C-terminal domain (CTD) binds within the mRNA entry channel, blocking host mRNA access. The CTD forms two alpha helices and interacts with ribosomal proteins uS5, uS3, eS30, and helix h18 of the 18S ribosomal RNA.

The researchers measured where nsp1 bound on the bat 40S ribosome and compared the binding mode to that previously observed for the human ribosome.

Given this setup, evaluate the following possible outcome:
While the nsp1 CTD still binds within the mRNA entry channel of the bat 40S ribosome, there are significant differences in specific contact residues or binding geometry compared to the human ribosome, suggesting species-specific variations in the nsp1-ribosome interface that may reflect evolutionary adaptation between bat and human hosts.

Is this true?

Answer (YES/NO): NO